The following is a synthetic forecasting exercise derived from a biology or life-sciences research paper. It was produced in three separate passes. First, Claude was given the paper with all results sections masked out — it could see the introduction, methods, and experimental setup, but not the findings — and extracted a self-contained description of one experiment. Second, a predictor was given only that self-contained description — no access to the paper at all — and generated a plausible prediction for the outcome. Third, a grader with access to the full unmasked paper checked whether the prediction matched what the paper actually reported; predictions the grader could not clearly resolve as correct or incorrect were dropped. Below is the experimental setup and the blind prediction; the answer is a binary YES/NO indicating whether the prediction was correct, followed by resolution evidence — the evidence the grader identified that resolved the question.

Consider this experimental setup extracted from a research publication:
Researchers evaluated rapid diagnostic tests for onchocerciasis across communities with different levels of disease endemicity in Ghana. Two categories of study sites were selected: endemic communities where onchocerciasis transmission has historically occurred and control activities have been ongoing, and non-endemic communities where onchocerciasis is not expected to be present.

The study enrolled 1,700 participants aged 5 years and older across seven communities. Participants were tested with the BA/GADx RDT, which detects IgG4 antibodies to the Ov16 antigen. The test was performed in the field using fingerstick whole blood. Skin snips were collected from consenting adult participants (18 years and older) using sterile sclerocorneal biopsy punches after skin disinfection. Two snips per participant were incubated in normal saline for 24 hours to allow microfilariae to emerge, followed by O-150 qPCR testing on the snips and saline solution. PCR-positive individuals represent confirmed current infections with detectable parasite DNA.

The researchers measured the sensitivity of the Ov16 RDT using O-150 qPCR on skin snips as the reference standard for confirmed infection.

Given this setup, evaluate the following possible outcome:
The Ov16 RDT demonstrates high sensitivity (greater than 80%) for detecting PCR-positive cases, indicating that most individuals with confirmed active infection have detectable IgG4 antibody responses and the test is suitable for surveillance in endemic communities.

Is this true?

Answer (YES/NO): NO